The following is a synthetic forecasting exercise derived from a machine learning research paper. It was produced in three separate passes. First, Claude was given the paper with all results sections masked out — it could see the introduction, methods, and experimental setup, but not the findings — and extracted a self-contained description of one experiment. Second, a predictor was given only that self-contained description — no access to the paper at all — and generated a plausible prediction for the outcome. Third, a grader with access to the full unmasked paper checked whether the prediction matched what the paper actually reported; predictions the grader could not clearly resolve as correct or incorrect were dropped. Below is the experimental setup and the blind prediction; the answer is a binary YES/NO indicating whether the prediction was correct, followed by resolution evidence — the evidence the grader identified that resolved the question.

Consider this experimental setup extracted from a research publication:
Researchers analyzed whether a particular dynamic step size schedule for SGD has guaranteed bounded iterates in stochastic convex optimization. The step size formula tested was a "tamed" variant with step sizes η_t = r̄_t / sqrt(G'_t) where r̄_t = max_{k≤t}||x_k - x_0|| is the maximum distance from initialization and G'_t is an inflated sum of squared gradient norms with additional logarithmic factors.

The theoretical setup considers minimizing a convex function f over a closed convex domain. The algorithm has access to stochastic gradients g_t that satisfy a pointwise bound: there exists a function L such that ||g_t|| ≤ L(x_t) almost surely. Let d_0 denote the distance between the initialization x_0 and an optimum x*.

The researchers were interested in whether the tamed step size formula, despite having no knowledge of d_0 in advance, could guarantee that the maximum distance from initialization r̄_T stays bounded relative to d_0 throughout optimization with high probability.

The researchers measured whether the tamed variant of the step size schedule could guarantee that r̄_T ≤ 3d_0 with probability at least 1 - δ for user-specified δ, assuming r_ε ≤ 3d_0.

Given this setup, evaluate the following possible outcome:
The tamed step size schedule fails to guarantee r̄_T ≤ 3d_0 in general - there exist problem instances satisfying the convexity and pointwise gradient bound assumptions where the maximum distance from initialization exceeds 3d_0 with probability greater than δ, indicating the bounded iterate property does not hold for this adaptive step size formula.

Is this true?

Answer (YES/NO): NO